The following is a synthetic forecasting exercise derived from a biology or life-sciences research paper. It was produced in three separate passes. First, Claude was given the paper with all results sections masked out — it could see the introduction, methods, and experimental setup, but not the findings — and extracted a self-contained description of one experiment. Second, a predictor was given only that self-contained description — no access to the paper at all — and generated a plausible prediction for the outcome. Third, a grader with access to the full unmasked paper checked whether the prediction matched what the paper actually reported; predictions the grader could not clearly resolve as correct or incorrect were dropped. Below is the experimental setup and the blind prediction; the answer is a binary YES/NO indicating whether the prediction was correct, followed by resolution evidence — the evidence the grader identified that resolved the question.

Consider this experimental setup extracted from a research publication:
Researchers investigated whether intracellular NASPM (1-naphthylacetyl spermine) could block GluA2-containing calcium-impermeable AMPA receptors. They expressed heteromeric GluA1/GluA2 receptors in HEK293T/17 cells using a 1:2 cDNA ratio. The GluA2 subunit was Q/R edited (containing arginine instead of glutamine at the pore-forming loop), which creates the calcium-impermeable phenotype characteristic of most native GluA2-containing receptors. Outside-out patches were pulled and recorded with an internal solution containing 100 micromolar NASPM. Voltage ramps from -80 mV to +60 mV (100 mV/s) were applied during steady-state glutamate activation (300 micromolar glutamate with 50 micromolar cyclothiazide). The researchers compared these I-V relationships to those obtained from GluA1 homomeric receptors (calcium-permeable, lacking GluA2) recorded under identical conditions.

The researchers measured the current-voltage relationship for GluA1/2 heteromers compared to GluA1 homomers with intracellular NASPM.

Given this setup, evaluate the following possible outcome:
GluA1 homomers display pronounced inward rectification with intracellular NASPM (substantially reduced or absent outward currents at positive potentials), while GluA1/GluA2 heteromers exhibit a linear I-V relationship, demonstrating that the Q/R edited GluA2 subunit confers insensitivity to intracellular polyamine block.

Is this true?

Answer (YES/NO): YES